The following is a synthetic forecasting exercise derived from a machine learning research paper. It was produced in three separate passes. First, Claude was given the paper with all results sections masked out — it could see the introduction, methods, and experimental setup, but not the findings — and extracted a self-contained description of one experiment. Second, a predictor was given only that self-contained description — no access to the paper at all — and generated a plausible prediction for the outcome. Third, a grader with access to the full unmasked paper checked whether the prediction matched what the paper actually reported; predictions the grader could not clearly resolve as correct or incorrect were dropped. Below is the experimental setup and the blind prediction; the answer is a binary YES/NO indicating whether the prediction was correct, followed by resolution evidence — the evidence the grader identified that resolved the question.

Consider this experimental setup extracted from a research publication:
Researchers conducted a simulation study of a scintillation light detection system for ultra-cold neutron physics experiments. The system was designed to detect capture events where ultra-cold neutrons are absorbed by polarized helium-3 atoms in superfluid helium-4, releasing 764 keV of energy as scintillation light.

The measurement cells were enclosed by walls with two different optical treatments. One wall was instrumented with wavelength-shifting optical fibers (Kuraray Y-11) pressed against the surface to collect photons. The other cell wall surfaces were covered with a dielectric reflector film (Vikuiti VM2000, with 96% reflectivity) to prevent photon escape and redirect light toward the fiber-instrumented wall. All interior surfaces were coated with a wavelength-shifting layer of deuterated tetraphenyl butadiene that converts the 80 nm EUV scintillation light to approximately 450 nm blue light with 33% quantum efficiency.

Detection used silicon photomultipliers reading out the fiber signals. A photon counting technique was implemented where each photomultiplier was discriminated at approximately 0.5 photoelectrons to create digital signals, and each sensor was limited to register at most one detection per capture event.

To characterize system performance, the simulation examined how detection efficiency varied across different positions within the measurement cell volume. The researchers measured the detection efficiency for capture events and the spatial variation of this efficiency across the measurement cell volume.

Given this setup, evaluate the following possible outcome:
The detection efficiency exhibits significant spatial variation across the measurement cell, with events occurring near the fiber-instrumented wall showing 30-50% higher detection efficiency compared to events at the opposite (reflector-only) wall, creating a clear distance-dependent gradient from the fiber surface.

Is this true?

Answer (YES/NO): NO